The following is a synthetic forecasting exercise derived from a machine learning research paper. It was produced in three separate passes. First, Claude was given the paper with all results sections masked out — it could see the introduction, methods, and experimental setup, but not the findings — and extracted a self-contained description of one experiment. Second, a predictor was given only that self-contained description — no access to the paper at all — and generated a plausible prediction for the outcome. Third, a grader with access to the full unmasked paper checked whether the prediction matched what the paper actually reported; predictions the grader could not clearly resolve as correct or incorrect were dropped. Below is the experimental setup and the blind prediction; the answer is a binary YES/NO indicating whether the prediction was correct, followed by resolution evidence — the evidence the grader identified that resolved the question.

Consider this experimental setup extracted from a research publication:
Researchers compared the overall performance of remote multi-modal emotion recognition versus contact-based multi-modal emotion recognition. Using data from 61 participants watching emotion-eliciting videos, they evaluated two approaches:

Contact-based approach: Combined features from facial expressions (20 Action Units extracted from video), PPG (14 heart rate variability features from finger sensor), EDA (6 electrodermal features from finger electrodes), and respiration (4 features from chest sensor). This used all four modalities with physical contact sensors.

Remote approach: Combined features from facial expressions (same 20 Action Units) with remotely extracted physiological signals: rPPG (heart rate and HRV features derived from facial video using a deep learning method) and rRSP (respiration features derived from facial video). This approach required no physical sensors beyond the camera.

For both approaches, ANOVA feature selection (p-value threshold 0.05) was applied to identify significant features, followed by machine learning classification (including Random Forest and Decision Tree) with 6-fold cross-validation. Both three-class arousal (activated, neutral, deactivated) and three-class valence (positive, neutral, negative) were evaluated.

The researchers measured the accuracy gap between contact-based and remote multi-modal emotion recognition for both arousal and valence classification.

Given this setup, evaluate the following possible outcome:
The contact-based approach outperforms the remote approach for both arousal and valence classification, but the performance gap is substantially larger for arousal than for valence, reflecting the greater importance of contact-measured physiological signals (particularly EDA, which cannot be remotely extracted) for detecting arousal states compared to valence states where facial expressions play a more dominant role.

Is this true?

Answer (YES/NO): NO